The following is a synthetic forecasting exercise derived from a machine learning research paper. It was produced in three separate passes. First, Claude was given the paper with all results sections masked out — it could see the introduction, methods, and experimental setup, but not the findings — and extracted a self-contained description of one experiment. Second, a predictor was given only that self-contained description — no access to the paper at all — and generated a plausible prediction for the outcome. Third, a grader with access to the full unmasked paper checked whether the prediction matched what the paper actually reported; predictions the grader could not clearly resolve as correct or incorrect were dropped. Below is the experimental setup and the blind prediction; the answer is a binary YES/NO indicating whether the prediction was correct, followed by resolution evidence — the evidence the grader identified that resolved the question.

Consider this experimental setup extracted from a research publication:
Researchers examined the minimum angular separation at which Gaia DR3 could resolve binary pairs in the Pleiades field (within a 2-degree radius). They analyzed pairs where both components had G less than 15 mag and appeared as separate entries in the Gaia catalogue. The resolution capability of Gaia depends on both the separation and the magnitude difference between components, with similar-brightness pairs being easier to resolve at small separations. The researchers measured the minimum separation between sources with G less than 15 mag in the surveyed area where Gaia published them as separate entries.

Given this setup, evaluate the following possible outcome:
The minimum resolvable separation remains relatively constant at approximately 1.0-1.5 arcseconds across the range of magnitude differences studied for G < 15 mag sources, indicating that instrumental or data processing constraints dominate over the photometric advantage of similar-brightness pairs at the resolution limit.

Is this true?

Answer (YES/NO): NO